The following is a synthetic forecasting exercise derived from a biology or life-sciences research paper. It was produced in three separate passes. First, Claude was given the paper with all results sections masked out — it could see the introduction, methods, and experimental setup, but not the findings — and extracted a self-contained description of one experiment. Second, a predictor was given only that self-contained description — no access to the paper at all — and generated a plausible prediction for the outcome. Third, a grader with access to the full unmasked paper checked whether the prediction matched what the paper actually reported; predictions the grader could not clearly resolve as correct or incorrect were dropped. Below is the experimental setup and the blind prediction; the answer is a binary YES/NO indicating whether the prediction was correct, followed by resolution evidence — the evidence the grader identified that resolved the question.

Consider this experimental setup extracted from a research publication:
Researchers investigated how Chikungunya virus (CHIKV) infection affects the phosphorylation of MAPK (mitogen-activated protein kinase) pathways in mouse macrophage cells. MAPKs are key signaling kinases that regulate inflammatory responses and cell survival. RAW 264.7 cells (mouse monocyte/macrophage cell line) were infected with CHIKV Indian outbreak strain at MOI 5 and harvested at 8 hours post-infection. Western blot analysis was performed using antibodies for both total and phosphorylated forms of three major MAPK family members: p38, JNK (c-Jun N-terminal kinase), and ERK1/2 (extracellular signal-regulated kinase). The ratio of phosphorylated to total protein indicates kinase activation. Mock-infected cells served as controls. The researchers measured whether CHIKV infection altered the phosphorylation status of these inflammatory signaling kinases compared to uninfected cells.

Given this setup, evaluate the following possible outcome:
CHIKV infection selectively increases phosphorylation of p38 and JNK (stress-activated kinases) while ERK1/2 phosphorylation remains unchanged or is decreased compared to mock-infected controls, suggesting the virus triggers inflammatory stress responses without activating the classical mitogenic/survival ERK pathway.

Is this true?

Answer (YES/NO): NO